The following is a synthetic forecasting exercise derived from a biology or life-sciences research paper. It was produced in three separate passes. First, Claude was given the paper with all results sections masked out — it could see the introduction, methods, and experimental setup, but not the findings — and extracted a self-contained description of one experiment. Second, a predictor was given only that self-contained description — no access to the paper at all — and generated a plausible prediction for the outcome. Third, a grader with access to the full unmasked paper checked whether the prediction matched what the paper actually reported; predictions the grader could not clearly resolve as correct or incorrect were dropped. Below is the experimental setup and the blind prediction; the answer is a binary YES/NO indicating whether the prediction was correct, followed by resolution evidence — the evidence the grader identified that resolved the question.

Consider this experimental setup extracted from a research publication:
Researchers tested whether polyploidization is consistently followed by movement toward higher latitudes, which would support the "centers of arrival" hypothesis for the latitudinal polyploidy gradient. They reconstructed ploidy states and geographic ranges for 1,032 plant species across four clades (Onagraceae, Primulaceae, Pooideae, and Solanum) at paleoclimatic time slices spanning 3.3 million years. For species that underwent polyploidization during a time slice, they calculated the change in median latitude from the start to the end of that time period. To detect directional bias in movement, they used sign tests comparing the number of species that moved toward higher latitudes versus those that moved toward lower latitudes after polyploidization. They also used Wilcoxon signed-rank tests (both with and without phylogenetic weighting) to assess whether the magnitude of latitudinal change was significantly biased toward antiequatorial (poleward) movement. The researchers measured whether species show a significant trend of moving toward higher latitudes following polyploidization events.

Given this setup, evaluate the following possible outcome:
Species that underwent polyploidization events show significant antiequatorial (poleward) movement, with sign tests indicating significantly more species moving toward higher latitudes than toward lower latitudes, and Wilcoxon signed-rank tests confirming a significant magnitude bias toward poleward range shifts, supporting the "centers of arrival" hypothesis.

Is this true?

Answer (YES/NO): NO